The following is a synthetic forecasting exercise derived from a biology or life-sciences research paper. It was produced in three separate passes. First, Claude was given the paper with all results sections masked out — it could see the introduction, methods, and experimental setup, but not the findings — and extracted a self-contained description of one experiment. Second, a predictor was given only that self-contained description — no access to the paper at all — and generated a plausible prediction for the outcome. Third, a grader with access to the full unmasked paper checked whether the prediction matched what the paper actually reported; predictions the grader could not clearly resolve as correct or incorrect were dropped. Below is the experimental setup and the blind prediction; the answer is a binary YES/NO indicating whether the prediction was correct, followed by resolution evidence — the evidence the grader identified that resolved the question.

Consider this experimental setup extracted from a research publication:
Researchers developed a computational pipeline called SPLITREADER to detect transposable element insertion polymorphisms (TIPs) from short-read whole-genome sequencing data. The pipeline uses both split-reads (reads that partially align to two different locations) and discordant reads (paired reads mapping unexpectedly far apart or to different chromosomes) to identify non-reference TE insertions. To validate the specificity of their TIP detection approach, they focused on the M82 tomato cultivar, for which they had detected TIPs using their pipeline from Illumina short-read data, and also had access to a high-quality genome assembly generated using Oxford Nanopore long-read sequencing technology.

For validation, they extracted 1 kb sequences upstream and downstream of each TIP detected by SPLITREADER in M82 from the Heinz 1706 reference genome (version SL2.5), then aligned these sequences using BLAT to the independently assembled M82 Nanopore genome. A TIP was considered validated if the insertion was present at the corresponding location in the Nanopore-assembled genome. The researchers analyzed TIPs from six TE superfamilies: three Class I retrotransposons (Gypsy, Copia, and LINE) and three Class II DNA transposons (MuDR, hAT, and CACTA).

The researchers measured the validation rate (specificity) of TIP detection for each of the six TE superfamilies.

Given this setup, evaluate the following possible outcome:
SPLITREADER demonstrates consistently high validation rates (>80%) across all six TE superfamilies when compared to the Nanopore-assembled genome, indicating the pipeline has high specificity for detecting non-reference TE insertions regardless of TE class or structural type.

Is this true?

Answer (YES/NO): NO